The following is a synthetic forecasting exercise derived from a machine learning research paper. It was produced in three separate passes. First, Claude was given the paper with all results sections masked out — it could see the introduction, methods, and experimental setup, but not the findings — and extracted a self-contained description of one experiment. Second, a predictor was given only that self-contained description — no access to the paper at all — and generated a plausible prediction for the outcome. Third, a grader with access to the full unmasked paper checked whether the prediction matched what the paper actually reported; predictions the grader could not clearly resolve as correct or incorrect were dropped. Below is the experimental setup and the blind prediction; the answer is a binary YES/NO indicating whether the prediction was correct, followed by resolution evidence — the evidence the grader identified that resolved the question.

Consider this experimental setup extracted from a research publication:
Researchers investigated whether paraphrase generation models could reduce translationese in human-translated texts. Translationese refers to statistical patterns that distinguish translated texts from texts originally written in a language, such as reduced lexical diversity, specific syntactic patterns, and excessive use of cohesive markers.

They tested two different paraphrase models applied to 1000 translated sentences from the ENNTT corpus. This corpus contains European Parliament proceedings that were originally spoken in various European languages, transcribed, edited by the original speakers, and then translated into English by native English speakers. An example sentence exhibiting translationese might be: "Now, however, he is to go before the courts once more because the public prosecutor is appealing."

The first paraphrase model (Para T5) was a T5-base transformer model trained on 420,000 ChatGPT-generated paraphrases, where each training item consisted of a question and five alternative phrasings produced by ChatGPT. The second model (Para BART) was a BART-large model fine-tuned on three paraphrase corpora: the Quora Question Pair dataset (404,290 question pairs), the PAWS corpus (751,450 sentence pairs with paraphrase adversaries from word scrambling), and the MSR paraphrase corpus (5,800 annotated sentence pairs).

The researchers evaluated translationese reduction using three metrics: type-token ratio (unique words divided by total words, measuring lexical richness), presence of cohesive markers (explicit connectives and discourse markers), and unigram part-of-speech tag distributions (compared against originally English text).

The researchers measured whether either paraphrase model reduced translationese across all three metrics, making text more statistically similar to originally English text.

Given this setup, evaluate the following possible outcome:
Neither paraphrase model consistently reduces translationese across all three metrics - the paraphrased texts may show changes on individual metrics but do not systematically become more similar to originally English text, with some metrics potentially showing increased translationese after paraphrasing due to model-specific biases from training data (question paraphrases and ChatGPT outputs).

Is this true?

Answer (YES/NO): NO